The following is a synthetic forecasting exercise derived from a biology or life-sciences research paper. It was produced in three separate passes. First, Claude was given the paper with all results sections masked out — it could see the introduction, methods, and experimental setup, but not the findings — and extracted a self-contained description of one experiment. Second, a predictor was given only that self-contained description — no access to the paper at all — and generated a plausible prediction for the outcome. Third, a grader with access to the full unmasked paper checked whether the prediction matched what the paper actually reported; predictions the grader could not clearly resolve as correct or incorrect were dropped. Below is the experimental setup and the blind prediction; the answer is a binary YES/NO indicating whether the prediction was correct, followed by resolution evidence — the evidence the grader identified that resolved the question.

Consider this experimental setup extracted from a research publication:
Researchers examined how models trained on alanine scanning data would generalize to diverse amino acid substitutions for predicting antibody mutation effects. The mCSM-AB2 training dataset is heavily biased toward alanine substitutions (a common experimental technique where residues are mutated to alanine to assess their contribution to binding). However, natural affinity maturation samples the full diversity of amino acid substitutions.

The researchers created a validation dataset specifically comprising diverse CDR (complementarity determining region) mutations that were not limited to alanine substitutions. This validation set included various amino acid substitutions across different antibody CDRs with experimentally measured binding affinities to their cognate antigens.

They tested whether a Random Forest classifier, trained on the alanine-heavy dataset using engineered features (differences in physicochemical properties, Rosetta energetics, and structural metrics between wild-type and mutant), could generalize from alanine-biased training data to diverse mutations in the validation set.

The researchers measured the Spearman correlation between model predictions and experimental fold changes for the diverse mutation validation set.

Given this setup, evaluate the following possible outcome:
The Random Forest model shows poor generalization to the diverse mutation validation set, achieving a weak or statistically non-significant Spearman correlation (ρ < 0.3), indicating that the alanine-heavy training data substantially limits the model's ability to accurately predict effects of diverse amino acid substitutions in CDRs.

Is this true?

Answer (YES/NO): NO